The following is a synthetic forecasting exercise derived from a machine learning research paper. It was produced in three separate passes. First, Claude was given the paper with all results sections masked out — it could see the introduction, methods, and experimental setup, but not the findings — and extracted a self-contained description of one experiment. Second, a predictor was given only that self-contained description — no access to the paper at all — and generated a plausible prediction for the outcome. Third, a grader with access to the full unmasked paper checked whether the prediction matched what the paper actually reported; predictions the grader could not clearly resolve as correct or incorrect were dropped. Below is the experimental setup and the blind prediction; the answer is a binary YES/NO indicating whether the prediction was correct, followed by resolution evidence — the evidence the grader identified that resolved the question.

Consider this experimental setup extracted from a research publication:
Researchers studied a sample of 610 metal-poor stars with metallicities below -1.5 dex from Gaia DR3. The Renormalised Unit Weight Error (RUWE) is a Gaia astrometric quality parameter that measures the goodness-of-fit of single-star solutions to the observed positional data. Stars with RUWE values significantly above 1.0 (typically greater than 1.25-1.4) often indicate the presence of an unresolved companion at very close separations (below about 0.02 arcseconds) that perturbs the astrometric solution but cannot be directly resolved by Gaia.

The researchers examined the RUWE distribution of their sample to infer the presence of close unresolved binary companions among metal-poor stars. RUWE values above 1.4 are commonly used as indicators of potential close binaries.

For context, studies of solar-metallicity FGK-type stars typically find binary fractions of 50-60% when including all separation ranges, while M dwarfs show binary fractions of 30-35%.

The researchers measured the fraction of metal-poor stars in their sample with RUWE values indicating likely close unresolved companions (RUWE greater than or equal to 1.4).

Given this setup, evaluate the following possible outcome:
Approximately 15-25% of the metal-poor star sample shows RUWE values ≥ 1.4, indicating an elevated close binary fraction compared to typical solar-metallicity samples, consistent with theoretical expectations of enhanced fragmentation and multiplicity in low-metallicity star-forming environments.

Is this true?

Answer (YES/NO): NO